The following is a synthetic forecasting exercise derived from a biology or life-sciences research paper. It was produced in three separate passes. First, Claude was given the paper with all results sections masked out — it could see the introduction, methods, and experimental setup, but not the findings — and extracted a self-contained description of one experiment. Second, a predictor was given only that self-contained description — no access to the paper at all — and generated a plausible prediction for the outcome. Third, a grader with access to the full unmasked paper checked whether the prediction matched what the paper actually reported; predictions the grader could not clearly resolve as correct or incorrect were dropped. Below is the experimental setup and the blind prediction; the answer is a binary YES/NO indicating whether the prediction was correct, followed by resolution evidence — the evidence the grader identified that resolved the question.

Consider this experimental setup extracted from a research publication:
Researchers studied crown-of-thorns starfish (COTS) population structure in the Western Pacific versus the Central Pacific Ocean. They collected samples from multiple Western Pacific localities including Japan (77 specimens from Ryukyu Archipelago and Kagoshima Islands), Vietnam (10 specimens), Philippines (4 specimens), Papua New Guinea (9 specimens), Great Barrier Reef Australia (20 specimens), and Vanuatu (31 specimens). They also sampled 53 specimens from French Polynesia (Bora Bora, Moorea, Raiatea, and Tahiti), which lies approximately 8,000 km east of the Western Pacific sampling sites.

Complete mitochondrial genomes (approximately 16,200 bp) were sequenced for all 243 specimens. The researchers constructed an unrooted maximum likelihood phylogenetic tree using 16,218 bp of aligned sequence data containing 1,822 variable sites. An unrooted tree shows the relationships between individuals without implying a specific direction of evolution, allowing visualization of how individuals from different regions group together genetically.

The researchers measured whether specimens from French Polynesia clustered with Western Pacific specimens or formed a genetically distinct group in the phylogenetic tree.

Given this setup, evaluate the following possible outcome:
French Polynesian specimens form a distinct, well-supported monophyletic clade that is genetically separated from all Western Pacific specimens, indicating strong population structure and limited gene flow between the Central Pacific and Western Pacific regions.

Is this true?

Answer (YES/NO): NO